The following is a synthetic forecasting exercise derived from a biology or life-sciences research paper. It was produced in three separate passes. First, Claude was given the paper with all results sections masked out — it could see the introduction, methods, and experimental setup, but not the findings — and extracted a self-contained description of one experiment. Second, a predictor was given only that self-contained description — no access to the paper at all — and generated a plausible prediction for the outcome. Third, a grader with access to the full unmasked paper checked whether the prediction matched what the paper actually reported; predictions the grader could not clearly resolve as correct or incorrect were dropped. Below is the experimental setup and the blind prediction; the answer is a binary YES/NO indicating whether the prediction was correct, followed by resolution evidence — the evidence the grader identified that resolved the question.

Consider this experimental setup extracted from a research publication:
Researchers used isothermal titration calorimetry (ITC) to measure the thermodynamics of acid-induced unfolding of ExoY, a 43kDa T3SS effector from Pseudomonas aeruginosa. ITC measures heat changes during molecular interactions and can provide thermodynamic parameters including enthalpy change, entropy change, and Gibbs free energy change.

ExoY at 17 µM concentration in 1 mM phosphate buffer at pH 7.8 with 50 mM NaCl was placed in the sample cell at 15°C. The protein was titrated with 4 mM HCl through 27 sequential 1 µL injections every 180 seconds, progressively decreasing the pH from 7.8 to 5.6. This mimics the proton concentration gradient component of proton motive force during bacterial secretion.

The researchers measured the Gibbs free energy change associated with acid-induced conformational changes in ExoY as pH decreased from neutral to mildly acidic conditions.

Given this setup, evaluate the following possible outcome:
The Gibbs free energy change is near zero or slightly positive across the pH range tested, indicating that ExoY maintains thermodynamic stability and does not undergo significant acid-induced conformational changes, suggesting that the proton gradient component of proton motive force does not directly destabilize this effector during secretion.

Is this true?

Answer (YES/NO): NO